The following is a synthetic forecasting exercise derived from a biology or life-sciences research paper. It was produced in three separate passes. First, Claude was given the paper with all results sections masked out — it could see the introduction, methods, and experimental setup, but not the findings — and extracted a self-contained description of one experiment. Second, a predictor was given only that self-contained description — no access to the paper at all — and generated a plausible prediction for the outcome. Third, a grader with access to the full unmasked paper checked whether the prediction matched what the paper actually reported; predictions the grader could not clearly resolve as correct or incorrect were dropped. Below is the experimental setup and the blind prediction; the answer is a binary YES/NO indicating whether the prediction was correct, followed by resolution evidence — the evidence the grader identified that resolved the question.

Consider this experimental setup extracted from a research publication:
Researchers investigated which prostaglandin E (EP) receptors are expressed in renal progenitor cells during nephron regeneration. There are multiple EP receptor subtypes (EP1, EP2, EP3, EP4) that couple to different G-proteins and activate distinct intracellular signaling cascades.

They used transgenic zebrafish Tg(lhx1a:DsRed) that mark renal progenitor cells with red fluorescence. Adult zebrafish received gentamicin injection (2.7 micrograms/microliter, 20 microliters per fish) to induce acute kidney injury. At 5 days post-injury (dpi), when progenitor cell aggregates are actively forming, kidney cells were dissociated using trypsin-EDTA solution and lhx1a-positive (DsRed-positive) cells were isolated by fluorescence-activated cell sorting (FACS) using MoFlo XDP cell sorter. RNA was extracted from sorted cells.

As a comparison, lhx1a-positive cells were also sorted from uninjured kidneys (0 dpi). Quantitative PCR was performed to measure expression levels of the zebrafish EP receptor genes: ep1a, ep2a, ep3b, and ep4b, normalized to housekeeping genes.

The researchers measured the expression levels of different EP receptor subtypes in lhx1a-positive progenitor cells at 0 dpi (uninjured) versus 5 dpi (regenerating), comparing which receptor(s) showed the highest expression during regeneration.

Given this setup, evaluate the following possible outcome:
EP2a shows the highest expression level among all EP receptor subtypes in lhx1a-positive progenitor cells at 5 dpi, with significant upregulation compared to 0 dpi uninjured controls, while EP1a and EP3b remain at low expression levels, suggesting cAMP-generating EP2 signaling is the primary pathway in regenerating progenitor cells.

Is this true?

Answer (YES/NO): NO